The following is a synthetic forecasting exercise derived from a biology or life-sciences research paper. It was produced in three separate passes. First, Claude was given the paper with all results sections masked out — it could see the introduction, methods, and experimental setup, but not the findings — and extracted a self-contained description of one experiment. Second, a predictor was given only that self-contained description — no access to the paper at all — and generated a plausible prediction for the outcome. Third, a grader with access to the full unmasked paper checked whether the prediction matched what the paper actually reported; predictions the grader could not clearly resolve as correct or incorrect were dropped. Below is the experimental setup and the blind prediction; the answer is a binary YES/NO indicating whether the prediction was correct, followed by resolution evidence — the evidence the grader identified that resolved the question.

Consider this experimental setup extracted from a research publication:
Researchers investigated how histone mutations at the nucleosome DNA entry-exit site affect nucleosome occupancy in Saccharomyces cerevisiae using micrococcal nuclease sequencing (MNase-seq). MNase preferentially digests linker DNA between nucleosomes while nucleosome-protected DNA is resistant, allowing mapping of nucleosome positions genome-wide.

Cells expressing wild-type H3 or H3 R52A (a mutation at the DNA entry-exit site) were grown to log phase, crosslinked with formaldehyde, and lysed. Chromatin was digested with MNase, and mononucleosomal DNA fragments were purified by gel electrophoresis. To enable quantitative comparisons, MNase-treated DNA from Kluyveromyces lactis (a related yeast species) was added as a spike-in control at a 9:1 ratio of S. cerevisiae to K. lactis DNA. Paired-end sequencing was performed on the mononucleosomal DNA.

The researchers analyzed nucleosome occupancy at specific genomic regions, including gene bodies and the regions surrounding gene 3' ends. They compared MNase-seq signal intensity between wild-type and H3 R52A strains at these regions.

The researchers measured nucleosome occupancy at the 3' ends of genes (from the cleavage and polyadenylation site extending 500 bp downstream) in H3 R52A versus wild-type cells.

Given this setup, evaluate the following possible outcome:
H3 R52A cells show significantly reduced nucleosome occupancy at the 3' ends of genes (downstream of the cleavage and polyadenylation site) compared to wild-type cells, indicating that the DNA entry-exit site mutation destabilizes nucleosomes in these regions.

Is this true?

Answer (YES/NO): YES